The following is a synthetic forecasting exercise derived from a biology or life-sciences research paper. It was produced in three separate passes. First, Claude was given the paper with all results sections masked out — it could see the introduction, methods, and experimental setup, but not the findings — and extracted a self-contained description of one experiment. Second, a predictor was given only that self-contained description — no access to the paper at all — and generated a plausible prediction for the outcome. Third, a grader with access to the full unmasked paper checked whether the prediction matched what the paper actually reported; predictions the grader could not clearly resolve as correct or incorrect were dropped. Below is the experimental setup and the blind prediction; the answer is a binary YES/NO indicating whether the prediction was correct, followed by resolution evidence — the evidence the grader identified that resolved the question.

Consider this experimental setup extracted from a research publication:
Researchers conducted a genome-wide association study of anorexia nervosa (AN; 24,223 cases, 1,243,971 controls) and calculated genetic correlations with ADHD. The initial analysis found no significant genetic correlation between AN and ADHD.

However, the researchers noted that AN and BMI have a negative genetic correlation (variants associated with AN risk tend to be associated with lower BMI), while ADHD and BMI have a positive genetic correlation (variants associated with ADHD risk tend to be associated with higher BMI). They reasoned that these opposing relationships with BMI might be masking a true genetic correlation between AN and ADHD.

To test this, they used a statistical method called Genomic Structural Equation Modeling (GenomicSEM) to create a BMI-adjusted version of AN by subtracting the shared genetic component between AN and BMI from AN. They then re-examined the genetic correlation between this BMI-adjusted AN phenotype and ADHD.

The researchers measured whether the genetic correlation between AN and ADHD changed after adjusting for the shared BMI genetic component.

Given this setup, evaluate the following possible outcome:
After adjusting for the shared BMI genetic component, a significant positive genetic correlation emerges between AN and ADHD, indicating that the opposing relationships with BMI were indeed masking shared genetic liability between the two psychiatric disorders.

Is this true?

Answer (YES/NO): YES